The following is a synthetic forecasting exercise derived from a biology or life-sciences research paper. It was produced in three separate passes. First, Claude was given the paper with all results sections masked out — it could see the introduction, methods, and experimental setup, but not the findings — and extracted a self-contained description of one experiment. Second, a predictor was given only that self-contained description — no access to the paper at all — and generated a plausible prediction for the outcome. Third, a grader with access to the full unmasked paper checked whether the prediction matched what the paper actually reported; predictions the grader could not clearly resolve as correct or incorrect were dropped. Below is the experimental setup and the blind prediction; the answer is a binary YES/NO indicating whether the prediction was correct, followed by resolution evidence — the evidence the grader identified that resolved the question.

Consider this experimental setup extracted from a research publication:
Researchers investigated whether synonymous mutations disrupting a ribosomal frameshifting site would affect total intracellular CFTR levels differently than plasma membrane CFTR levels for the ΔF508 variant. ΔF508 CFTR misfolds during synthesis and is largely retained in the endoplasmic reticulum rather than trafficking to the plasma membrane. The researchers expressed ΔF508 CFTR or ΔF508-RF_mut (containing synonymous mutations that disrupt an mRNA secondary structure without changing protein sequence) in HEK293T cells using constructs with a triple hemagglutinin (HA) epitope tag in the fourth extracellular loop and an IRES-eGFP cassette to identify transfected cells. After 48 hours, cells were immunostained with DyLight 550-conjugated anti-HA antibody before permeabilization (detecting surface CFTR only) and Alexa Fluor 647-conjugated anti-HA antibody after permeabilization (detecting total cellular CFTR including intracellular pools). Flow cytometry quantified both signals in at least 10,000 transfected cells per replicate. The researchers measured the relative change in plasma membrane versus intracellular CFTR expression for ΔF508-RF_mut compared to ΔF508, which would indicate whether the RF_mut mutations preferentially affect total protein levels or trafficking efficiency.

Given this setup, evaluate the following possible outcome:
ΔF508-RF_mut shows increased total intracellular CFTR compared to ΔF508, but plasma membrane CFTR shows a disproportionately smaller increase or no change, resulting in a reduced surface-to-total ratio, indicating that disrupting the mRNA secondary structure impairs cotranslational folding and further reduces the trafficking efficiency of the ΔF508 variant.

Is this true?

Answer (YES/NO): NO